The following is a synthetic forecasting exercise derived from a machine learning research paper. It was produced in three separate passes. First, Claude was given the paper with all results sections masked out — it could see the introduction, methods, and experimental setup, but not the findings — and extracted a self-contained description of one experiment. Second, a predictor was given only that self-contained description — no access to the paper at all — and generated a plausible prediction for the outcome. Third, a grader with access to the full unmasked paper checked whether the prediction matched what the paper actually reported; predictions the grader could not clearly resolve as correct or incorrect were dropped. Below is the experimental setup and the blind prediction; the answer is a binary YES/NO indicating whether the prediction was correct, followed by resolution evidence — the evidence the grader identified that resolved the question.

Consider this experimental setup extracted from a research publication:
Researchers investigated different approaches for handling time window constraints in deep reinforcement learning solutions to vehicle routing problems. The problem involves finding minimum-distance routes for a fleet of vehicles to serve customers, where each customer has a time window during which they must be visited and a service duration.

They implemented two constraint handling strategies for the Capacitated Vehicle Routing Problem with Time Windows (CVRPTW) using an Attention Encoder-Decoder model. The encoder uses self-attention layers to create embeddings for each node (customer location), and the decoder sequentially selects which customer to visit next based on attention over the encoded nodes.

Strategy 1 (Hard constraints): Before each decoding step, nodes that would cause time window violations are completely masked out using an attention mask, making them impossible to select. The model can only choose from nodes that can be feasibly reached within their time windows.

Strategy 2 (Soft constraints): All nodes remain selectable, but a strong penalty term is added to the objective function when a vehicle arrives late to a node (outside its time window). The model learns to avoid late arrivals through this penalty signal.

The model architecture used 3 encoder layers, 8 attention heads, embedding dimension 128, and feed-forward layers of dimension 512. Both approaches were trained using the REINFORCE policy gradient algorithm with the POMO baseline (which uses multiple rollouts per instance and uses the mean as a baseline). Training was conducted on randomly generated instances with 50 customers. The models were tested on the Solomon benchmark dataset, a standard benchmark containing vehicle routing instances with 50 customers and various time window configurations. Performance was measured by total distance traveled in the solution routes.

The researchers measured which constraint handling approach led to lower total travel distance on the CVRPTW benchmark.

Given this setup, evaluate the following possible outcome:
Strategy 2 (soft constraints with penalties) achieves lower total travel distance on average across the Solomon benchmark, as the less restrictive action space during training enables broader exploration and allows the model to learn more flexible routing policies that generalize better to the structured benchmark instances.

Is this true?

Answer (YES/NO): NO